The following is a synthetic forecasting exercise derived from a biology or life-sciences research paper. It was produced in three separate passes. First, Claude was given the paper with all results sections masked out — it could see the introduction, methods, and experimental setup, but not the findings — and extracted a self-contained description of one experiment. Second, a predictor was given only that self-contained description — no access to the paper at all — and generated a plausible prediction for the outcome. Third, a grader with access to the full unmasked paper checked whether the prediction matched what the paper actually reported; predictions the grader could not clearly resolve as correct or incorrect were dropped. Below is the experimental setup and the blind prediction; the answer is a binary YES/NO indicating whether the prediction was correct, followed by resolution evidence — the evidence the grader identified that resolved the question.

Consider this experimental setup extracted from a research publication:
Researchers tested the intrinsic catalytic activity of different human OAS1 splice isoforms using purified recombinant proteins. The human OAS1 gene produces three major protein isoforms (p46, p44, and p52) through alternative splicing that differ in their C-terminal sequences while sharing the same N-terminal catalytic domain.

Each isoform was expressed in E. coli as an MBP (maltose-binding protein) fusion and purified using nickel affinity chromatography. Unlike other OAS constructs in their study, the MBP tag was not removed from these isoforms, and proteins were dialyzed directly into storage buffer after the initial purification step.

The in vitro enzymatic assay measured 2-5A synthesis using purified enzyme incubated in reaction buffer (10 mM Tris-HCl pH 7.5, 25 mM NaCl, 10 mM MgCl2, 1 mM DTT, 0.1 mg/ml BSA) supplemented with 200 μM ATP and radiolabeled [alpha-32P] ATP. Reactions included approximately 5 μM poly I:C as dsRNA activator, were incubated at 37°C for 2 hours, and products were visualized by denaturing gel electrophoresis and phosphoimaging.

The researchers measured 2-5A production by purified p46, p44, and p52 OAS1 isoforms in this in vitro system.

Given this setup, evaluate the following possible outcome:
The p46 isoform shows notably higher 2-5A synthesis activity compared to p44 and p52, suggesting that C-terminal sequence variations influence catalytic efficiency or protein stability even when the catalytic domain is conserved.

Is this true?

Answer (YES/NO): NO